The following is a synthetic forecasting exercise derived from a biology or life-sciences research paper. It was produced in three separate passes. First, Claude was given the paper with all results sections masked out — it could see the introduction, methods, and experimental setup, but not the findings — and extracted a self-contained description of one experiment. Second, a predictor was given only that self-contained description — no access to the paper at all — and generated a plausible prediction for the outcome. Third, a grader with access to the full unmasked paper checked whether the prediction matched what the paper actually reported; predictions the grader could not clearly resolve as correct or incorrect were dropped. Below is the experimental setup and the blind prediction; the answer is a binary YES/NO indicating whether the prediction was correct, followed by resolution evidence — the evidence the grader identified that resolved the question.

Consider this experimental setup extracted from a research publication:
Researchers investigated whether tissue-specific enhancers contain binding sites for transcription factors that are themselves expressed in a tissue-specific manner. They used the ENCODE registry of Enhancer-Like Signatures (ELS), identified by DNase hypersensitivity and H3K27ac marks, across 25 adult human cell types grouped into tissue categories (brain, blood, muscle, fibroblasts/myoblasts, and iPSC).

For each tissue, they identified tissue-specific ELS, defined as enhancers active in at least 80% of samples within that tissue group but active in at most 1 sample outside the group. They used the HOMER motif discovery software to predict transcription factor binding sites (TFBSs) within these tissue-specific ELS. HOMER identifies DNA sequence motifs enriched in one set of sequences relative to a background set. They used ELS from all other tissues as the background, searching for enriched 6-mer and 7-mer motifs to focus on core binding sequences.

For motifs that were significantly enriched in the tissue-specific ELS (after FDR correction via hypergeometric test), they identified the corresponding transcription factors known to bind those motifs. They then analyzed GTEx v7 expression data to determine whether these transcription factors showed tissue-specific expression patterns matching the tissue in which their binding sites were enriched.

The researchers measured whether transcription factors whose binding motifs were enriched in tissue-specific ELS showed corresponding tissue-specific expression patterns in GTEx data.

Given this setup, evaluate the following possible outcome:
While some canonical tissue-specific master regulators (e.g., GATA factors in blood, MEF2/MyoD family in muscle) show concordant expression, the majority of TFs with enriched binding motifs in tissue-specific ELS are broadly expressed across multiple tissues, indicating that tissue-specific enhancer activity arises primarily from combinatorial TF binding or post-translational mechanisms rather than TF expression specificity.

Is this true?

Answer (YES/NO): NO